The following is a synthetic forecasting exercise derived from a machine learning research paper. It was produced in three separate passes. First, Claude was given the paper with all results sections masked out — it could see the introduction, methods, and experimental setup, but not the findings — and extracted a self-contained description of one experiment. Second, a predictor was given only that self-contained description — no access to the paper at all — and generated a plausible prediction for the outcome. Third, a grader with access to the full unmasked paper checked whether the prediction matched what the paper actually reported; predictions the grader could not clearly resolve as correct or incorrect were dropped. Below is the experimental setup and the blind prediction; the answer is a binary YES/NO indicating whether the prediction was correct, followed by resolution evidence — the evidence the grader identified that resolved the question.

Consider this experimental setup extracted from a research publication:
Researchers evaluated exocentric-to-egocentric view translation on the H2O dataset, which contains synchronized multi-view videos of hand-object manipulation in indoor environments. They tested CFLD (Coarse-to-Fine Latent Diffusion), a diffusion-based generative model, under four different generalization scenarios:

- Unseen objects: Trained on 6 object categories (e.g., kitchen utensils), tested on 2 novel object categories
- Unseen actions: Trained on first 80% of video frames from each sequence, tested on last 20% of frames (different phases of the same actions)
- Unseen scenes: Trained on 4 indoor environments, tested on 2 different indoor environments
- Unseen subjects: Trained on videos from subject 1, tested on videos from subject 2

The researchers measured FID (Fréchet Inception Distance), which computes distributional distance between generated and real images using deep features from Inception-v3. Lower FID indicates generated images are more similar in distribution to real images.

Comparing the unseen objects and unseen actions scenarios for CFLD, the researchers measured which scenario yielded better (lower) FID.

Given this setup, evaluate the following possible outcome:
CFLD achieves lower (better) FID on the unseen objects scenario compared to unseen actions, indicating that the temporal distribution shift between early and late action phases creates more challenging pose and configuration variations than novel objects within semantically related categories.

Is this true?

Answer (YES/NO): NO